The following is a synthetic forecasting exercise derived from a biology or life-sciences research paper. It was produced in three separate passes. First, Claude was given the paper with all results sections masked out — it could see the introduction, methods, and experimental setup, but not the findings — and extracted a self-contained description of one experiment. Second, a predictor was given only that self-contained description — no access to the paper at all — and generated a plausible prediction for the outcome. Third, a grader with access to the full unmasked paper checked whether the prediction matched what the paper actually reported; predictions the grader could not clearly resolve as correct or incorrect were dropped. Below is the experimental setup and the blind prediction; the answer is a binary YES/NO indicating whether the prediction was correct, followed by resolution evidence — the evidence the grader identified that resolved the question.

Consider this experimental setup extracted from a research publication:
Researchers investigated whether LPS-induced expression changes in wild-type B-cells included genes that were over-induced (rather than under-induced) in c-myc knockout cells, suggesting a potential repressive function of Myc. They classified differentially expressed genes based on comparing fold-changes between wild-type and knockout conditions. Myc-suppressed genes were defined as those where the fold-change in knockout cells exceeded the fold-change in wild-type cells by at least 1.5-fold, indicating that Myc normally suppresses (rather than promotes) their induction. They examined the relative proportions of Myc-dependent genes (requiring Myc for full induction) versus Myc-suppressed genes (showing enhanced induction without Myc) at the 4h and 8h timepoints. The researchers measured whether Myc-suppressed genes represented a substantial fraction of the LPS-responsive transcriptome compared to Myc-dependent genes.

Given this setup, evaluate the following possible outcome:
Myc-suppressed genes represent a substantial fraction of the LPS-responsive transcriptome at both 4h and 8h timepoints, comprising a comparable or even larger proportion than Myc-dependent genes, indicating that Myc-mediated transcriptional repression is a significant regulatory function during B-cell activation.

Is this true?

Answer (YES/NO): NO